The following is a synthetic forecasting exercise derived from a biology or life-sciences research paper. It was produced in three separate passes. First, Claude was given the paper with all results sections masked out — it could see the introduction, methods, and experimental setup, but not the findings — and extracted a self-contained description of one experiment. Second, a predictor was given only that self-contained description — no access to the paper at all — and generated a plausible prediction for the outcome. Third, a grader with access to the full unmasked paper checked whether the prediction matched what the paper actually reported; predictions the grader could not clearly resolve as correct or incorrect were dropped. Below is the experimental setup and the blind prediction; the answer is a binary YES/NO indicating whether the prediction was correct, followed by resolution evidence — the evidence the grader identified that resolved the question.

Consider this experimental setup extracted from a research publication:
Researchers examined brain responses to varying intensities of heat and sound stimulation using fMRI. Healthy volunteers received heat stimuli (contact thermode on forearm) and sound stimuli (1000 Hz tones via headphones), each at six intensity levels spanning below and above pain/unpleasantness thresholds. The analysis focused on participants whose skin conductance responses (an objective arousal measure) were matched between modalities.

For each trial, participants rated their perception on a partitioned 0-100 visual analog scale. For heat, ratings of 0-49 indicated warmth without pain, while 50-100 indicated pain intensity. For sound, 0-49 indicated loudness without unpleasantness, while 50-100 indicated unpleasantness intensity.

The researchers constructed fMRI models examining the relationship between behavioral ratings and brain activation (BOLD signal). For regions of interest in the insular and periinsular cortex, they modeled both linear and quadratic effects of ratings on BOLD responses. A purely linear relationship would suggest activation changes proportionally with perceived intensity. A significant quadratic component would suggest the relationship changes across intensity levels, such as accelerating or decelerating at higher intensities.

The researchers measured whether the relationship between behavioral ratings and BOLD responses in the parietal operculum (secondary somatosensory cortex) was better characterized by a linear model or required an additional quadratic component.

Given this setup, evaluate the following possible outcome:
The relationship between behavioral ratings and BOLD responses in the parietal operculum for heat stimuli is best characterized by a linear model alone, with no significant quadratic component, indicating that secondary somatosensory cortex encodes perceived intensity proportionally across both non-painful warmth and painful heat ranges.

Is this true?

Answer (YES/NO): NO